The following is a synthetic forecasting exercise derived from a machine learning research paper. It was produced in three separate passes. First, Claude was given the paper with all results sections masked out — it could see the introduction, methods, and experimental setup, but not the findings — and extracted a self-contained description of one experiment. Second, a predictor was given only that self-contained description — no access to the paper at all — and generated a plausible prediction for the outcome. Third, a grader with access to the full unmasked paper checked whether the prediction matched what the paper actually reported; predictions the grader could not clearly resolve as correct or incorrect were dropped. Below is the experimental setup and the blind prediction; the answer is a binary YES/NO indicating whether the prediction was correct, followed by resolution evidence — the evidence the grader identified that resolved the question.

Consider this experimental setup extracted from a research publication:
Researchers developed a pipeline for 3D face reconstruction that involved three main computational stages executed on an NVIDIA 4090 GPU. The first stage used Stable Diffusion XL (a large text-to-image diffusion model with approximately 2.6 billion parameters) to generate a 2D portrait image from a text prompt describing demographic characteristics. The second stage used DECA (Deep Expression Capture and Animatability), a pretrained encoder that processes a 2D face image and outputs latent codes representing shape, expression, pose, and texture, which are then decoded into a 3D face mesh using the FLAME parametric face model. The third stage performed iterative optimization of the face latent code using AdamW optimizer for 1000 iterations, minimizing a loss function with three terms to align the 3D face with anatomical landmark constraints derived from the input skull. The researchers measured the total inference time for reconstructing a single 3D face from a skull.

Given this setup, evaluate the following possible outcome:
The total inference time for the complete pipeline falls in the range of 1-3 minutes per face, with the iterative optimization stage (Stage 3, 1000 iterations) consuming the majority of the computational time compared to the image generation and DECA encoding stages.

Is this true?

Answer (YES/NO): NO